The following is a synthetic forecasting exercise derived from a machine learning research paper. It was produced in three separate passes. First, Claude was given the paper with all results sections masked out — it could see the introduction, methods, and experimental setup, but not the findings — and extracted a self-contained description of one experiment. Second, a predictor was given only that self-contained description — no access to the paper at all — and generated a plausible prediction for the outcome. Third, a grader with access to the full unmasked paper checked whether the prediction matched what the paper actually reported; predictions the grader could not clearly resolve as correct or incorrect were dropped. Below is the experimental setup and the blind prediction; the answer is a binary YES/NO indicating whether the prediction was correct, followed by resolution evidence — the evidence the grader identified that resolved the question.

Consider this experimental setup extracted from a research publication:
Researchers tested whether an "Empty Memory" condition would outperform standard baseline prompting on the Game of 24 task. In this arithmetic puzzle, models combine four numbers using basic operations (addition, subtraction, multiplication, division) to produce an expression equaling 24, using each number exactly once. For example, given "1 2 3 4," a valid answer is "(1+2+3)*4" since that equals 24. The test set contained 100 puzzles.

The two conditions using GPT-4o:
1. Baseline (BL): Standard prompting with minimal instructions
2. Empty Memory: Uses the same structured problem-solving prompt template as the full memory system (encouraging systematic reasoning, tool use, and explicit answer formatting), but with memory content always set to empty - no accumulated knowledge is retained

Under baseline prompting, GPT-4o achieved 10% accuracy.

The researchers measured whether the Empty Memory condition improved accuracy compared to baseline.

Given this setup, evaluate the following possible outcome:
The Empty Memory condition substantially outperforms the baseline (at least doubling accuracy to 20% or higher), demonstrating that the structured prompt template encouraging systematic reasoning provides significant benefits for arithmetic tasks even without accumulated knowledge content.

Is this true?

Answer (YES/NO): NO